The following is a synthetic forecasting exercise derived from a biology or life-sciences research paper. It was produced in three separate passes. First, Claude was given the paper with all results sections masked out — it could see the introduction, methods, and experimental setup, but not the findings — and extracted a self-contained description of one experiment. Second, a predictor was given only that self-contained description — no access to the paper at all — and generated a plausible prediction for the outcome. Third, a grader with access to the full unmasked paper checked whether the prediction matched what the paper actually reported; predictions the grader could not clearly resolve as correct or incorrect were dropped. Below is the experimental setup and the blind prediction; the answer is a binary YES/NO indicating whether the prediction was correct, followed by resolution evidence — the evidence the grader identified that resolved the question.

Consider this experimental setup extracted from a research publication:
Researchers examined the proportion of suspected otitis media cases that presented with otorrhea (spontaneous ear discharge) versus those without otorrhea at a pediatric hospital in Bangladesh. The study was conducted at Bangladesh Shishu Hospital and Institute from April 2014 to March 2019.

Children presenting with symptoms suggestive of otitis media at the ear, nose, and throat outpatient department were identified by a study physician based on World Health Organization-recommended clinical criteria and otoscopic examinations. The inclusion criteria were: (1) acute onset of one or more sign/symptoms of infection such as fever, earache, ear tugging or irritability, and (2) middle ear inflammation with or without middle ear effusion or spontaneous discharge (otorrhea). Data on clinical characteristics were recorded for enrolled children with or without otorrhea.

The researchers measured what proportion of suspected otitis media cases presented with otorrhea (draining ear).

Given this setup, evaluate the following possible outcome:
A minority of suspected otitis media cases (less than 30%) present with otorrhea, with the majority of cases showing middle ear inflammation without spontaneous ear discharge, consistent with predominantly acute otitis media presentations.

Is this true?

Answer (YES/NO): NO